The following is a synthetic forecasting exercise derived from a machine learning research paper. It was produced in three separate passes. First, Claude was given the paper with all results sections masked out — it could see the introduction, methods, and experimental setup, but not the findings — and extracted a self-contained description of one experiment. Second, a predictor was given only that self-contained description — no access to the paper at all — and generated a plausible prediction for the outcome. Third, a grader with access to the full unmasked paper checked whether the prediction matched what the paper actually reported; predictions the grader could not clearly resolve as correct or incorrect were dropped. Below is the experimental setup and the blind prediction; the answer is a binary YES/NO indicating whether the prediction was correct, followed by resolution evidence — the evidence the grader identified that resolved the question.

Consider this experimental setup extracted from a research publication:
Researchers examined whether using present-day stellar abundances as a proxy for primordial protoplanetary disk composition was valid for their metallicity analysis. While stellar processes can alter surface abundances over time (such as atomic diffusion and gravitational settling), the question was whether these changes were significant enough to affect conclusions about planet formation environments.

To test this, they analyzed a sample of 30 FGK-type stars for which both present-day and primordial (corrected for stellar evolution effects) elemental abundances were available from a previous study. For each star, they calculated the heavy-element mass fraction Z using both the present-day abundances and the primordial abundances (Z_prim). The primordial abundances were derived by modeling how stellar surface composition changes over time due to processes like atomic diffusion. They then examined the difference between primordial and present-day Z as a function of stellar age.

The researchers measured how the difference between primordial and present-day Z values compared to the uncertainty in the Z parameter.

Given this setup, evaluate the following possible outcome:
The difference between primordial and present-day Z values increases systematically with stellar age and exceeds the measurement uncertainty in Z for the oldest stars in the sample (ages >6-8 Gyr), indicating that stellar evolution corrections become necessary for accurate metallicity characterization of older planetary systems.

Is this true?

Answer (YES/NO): NO